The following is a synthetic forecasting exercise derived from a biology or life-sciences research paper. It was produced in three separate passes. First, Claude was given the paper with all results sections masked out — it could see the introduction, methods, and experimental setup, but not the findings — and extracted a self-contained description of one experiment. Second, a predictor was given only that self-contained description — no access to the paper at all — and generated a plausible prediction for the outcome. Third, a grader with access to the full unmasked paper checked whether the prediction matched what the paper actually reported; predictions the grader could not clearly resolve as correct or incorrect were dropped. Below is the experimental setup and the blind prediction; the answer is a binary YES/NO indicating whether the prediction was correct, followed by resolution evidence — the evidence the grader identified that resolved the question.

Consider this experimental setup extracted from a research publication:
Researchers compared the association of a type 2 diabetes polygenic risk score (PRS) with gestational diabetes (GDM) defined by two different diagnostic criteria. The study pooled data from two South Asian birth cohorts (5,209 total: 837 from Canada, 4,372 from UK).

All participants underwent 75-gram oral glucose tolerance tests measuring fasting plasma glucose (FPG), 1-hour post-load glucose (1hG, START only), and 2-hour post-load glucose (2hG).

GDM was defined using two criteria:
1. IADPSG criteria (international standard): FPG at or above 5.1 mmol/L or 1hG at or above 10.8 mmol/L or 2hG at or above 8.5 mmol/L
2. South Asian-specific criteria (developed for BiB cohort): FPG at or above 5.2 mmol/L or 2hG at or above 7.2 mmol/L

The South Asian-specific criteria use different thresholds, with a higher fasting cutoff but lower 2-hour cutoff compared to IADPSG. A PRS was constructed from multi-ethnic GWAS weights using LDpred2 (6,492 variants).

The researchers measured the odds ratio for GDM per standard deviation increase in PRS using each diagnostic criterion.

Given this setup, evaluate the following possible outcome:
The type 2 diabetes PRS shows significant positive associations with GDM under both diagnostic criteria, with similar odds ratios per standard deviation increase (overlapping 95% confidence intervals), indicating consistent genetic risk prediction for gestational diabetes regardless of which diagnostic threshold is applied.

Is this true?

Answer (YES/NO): YES